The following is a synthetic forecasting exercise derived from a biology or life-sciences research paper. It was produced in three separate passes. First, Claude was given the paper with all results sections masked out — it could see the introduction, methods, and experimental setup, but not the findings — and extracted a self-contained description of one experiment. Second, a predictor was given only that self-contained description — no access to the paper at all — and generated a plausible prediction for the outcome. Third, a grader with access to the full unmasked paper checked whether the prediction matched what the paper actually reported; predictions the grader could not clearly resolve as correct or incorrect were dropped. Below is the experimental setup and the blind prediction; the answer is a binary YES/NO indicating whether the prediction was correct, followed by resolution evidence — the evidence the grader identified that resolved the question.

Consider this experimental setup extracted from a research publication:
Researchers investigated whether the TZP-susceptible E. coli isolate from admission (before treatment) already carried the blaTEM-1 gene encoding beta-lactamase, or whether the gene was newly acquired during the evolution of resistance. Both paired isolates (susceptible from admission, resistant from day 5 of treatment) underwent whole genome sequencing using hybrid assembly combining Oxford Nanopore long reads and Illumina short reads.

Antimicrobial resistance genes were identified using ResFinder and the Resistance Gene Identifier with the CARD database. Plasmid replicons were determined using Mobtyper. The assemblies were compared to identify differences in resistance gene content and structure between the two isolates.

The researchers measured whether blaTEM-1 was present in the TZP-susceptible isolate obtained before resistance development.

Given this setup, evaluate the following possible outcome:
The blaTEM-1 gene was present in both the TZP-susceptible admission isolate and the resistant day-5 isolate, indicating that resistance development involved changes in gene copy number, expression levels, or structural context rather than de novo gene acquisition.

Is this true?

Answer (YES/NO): YES